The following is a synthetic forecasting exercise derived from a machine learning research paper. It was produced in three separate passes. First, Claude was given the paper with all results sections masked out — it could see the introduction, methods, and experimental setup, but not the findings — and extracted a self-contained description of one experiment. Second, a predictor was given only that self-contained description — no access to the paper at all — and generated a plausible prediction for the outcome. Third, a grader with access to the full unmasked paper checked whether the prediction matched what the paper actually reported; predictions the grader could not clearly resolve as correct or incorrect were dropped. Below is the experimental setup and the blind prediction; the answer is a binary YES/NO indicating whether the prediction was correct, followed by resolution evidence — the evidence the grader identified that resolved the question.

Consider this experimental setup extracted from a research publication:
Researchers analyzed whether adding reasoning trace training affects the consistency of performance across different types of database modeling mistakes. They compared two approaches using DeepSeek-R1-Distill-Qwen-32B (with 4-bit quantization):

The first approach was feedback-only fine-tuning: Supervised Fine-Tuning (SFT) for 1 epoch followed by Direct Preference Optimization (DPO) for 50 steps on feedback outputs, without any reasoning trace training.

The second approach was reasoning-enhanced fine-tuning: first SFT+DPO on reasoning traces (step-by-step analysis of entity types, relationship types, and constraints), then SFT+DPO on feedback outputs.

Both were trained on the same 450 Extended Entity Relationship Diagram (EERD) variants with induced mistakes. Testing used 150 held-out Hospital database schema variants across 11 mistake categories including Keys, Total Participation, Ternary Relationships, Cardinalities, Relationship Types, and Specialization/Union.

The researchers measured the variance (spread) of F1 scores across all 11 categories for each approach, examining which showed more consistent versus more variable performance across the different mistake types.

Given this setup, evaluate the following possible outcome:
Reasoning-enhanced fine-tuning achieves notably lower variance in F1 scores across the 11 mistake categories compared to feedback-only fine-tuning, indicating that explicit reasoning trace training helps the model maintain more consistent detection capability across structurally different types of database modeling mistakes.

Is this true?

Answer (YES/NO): YES